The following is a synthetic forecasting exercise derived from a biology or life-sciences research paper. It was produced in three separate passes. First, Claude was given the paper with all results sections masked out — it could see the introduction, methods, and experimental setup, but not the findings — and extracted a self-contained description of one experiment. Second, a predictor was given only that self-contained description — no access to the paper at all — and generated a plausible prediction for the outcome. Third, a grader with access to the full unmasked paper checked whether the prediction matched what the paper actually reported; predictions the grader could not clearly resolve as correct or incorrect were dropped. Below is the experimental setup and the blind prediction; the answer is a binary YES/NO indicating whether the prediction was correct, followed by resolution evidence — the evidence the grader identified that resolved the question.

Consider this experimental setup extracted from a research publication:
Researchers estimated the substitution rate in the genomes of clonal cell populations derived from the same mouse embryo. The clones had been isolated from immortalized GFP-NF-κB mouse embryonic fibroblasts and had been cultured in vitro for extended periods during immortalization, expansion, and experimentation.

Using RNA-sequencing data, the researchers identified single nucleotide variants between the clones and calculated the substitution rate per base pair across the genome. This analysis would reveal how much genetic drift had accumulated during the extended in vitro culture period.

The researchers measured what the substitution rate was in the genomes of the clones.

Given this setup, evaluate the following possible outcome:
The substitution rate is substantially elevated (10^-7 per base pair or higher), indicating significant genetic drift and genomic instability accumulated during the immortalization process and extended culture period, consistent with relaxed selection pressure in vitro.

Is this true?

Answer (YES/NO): YES